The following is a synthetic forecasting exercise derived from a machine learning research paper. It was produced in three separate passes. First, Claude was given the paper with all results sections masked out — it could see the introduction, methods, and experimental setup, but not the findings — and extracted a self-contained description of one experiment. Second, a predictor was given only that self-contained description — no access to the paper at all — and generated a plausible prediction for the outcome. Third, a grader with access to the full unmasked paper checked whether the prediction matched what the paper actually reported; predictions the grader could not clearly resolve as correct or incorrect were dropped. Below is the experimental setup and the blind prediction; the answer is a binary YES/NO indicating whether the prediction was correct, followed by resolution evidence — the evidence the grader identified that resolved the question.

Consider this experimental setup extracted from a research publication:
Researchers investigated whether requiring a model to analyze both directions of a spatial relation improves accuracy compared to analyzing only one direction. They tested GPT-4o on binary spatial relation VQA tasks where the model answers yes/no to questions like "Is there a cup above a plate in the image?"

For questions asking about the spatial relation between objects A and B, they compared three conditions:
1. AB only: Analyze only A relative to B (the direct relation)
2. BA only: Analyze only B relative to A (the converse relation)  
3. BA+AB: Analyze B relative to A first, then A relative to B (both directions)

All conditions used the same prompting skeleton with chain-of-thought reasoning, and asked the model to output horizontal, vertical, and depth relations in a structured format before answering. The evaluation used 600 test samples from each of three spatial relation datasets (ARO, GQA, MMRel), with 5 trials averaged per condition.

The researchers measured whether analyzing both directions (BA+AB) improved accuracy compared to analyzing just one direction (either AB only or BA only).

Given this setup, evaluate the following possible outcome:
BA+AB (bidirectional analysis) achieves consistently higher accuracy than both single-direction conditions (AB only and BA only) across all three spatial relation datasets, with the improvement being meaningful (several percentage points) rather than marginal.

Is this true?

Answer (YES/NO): NO